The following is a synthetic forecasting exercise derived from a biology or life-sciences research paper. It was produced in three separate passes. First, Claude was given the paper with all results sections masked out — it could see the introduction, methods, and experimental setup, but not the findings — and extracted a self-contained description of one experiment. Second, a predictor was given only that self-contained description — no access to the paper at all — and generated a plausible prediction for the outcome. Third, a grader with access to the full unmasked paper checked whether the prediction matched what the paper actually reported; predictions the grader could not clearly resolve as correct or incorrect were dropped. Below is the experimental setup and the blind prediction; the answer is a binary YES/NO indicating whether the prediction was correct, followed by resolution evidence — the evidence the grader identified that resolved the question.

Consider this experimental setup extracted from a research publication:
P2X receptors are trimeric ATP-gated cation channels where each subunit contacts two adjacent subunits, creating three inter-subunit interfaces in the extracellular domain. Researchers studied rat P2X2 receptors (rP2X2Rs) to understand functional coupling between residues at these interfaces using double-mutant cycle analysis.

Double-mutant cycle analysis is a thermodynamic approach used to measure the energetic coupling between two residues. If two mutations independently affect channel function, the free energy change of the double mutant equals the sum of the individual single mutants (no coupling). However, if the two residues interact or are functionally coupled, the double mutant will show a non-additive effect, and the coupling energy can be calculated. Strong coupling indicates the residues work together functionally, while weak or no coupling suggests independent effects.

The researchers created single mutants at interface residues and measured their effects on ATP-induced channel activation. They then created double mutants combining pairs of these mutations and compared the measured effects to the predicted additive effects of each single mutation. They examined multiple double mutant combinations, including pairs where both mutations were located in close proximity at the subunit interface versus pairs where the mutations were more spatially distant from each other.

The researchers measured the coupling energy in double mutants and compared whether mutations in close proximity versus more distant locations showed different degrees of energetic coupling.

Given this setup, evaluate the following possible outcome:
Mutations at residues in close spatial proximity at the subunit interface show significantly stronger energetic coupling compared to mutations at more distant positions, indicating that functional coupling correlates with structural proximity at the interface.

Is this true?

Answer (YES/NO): YES